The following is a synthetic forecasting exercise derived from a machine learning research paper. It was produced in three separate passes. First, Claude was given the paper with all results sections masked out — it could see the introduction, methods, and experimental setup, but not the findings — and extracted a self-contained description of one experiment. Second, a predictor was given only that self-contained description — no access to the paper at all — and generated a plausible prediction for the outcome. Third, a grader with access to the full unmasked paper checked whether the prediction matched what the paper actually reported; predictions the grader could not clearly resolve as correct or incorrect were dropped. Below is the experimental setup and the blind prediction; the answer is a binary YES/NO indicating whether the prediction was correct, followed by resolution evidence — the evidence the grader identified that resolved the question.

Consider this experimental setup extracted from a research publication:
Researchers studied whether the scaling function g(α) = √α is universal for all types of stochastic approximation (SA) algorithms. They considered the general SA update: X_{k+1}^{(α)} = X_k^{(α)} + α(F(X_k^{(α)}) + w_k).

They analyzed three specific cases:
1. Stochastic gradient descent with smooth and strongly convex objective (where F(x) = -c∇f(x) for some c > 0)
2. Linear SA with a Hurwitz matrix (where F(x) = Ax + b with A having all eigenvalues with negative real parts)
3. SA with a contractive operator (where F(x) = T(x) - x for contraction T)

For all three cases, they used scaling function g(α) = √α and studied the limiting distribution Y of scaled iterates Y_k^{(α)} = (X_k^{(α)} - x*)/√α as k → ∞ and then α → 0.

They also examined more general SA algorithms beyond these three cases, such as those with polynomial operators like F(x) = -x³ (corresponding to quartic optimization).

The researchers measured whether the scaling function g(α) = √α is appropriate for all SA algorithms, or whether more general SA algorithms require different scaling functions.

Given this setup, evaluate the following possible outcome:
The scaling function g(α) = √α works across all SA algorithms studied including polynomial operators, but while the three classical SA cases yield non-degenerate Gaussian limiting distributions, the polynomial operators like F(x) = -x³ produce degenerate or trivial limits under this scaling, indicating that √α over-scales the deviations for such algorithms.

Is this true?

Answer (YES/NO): NO